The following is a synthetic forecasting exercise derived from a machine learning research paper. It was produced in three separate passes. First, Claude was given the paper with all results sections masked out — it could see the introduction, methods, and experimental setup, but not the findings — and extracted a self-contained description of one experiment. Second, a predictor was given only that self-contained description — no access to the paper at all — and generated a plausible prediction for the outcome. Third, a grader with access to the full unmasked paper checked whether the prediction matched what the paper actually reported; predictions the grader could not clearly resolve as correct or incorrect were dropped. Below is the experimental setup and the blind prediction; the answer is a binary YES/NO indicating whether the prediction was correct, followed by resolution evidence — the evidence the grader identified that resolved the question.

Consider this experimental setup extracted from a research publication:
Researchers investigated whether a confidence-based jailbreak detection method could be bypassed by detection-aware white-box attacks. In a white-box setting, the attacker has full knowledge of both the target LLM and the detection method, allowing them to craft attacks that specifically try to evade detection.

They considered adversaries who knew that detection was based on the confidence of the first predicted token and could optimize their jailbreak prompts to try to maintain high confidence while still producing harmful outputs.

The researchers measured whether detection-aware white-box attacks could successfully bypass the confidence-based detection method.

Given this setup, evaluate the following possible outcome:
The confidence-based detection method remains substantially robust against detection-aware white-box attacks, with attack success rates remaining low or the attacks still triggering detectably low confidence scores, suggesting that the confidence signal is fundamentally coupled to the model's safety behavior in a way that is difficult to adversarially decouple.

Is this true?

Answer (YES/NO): NO